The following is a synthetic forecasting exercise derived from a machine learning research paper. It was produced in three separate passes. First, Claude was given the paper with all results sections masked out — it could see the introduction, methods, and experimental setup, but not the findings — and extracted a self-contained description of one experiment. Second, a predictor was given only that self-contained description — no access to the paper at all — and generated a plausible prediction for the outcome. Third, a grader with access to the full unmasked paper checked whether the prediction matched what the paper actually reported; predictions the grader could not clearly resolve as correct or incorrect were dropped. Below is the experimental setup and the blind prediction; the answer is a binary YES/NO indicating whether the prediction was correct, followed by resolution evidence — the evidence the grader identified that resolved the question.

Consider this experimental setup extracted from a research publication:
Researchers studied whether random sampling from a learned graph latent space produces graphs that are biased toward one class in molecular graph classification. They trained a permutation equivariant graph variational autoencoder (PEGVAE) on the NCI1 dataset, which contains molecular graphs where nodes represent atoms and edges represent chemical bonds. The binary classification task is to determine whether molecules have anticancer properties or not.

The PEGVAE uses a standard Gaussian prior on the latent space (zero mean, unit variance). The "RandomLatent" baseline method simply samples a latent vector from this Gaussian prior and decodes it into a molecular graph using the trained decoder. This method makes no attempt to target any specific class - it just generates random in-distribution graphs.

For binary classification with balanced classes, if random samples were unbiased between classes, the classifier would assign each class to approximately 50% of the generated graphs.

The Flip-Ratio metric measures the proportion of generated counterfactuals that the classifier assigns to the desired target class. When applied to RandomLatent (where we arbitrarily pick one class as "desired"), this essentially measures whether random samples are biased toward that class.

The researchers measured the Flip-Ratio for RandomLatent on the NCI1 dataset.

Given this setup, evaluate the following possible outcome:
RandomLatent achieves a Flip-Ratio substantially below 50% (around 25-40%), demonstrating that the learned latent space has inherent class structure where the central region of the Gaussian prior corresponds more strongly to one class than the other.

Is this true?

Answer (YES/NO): NO